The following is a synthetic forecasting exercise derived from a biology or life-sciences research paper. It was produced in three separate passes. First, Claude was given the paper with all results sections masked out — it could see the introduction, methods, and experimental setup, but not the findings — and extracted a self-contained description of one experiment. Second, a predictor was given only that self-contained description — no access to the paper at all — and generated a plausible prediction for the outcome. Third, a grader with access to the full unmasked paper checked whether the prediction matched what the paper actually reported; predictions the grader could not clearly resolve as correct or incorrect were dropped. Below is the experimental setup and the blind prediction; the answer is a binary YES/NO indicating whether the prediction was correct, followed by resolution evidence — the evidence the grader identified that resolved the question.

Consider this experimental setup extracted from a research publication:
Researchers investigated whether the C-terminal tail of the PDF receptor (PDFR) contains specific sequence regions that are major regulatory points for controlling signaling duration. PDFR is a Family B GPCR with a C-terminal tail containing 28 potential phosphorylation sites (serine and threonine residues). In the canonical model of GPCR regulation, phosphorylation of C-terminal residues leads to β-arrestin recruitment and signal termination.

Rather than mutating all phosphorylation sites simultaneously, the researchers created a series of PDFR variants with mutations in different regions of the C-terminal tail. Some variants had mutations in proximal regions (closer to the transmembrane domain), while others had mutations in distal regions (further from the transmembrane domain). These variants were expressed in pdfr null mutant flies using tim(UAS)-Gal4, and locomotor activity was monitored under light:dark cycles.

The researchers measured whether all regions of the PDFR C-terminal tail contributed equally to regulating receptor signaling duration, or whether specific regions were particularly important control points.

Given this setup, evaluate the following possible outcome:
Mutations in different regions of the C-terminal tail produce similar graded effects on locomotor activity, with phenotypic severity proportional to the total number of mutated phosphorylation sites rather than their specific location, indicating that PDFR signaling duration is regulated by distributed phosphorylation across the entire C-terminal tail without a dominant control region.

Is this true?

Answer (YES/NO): NO